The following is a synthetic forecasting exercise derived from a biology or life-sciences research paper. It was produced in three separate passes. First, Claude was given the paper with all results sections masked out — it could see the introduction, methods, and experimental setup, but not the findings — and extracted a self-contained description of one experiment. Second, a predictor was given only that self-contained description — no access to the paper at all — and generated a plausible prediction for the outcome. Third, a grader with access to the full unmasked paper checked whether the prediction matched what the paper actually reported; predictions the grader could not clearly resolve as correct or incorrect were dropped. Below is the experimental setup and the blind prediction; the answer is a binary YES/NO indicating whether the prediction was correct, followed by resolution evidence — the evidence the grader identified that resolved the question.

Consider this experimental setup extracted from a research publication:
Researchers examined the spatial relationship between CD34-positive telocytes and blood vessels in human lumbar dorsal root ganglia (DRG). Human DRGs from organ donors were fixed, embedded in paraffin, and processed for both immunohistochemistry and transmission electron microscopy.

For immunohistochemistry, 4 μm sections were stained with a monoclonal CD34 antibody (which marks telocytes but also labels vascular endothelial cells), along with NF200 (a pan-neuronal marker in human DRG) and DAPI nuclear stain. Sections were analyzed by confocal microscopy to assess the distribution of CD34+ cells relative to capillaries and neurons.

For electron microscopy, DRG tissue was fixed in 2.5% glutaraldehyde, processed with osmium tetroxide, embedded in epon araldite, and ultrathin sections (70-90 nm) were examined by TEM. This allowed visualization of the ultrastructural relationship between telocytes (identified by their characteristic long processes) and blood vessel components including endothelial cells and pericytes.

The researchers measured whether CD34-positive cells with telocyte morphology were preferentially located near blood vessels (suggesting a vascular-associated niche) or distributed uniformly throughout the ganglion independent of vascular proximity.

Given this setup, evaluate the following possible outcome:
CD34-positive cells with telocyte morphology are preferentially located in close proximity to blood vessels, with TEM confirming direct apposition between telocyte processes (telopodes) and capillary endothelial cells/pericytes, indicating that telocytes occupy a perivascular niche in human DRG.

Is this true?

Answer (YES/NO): NO